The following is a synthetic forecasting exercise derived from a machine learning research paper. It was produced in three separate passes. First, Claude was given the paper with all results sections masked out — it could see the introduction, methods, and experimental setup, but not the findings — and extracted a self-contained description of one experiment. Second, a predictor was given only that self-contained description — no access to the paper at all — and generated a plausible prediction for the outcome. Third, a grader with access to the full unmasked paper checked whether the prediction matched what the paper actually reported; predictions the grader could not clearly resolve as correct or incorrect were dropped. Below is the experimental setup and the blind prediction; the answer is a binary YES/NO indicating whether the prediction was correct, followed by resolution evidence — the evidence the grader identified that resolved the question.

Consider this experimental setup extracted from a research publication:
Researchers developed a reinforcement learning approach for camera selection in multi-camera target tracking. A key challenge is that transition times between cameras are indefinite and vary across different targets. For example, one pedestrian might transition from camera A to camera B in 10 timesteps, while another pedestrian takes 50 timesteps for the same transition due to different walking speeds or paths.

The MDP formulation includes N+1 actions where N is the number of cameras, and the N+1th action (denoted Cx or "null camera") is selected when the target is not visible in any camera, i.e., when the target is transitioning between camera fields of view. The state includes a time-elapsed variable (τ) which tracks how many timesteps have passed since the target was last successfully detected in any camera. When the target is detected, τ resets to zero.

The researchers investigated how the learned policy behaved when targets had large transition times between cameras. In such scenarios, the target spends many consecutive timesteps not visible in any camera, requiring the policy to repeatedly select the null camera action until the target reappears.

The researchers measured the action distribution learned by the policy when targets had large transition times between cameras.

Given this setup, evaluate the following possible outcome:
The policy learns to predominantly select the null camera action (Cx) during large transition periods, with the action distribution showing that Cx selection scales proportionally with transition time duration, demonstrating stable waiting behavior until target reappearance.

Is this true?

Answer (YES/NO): NO